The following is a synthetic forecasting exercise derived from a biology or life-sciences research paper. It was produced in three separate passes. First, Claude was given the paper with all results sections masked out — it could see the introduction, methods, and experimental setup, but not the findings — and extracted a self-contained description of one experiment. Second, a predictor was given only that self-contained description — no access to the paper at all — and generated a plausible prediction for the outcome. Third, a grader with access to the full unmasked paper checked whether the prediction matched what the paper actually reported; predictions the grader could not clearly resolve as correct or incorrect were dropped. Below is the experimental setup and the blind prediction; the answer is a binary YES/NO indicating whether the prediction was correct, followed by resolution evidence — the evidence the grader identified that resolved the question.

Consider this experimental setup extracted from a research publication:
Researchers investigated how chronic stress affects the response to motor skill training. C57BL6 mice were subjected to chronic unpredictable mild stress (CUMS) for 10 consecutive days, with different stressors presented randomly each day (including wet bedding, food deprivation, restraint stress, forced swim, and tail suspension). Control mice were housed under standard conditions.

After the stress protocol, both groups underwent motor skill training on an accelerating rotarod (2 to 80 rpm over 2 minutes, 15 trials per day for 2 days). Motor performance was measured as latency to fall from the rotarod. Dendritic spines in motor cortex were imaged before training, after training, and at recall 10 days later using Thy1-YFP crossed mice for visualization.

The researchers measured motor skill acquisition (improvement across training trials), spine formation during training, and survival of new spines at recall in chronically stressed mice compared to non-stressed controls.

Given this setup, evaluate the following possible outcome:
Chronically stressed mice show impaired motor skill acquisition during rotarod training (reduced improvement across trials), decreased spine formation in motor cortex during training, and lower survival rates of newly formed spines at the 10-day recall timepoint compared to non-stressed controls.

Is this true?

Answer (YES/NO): NO